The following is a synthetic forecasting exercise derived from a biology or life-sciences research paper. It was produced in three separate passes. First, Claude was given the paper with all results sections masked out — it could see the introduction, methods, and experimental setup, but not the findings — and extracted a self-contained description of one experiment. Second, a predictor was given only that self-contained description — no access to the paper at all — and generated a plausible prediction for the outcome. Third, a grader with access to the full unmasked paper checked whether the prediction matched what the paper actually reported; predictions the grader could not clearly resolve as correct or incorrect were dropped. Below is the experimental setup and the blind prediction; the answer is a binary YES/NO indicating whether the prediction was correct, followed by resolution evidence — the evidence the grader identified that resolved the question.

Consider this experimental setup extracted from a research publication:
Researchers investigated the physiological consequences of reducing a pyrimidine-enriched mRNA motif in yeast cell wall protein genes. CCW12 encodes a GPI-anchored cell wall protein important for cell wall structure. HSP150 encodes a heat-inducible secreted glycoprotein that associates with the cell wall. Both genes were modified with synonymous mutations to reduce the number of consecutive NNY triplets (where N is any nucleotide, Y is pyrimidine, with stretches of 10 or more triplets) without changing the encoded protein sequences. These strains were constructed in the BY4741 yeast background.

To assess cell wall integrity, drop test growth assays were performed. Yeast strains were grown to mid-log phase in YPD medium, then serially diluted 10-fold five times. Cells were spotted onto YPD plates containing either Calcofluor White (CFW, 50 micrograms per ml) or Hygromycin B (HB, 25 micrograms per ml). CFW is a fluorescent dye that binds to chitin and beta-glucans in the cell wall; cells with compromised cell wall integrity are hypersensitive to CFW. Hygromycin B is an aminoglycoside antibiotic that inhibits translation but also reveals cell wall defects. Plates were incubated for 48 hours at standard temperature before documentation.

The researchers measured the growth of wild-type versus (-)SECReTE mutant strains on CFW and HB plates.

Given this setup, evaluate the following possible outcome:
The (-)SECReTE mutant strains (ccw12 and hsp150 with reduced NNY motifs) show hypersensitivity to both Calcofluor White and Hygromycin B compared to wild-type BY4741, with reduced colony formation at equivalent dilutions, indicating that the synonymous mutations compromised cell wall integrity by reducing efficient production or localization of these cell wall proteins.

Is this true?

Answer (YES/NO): YES